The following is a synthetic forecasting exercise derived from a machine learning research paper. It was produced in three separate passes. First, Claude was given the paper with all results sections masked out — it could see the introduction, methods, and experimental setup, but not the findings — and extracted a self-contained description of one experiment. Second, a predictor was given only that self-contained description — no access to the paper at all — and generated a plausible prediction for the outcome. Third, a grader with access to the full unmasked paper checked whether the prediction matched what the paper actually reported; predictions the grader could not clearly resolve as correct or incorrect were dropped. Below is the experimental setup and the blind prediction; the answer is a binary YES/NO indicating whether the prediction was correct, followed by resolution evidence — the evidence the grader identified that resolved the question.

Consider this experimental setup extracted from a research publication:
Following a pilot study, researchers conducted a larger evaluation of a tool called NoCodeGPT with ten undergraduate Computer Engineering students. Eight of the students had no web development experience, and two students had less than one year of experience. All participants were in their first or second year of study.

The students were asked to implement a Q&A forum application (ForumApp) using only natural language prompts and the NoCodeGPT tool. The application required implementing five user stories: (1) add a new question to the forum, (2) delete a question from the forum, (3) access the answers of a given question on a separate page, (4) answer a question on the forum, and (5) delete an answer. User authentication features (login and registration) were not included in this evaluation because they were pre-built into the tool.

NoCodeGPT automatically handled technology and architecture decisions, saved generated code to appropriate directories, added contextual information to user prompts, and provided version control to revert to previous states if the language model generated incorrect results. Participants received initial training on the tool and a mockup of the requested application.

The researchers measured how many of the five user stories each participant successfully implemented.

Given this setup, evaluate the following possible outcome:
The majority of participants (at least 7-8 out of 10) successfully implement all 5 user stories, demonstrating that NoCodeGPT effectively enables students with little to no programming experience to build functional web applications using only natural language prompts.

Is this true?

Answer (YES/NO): YES